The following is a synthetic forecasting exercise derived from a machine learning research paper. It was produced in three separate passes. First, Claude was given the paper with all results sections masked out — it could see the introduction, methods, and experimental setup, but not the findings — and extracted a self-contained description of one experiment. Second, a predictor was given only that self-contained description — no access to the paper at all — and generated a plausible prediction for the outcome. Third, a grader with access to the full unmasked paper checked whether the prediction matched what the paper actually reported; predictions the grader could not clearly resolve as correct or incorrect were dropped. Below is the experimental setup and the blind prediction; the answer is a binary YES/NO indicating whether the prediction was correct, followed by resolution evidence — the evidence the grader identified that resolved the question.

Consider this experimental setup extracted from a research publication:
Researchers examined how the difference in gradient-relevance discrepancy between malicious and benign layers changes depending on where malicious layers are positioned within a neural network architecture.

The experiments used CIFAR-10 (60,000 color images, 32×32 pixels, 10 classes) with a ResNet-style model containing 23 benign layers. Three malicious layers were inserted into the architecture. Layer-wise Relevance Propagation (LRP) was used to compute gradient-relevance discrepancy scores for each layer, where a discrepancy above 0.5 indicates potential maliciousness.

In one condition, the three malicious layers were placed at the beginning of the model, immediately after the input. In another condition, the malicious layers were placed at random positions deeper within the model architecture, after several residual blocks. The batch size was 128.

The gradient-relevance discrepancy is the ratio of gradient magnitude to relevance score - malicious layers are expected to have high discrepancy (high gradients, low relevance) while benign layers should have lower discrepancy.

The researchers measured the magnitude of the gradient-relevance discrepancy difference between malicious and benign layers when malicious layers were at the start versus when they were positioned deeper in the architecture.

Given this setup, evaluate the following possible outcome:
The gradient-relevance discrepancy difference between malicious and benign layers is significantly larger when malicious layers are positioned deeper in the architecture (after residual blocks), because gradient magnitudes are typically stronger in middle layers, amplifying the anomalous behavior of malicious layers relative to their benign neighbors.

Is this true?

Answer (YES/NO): NO